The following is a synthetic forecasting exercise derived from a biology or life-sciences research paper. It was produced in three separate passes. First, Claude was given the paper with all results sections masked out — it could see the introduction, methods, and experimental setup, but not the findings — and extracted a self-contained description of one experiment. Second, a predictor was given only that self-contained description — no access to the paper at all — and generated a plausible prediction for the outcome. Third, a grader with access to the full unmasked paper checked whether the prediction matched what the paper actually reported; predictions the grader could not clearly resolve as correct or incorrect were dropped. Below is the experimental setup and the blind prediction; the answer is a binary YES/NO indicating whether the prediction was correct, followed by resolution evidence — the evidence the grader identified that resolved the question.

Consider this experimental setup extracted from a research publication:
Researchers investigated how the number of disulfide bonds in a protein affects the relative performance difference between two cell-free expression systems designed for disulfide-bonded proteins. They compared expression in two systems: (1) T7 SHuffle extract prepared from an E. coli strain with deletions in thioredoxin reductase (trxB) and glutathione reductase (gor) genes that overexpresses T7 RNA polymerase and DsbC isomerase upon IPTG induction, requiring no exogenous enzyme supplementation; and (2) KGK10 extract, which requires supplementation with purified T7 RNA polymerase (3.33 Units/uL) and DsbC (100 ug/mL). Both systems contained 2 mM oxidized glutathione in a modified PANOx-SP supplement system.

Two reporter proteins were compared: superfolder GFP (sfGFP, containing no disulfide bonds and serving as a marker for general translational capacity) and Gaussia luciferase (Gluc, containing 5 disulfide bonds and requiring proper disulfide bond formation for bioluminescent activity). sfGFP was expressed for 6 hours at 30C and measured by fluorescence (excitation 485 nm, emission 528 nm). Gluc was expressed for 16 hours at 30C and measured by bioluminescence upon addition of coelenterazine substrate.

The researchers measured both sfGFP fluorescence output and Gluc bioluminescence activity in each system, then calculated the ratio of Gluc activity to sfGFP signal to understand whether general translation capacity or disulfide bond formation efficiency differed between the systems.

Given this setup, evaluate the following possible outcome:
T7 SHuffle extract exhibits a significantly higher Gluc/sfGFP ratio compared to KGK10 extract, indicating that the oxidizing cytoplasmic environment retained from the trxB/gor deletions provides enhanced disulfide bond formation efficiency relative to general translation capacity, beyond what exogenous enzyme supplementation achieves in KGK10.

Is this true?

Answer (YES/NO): NO